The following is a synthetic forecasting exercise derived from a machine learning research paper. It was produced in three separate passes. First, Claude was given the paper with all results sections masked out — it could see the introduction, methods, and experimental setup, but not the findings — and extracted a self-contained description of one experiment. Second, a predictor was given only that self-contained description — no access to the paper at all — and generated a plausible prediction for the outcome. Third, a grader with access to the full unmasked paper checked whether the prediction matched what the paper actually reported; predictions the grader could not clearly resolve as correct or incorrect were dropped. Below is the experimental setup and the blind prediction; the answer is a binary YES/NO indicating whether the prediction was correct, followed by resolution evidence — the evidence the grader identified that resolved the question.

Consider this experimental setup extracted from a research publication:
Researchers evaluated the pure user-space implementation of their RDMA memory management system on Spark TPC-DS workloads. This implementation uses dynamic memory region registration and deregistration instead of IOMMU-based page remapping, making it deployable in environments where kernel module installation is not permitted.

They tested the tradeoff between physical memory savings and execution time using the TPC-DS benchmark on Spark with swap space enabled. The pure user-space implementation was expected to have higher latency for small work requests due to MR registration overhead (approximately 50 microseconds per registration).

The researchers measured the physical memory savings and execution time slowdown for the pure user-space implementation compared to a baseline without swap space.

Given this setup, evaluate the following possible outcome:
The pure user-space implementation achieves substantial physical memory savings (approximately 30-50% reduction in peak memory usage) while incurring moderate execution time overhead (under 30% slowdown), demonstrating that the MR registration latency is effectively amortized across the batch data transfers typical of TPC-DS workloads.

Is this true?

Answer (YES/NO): NO